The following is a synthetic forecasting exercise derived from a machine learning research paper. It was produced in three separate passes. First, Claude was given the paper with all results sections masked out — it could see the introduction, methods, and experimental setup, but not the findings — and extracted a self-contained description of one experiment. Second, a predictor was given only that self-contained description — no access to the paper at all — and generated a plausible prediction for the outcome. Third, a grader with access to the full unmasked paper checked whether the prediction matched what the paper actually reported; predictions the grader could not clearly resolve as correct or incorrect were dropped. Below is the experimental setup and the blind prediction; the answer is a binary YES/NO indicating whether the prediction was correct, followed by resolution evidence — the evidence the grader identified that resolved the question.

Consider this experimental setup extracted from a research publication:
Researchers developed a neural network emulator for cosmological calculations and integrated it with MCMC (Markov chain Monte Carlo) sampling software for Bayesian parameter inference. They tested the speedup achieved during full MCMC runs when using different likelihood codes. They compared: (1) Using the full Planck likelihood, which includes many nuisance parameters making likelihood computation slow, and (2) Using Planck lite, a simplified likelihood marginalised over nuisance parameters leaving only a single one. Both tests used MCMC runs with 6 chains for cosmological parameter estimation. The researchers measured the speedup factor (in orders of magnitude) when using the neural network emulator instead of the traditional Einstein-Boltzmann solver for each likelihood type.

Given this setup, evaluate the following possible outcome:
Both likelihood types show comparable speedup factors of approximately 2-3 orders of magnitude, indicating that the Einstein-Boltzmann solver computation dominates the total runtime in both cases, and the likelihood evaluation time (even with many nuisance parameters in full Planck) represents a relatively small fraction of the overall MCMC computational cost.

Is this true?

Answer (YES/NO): NO